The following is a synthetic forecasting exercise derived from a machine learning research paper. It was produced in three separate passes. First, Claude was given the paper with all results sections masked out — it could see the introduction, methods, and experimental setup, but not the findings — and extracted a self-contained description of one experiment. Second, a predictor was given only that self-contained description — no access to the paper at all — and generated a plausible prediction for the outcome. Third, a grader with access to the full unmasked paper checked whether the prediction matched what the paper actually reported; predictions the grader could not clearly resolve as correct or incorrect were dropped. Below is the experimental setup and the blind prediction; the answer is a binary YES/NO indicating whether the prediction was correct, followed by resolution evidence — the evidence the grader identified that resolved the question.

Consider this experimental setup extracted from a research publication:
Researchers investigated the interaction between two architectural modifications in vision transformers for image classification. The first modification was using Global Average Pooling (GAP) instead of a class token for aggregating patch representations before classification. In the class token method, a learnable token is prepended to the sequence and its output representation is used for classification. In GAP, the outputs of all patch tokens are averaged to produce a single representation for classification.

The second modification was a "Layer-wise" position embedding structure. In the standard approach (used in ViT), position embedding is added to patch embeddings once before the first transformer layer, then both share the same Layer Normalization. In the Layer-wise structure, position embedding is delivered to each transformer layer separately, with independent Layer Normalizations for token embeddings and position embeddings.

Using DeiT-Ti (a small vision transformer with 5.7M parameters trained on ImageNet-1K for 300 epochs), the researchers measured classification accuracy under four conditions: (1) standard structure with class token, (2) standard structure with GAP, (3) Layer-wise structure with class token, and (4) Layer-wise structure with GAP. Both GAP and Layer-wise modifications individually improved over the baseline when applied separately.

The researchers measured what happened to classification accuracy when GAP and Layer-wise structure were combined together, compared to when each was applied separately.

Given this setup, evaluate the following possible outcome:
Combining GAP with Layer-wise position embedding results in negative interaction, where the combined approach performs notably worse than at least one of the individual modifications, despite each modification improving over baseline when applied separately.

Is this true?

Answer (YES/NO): YES